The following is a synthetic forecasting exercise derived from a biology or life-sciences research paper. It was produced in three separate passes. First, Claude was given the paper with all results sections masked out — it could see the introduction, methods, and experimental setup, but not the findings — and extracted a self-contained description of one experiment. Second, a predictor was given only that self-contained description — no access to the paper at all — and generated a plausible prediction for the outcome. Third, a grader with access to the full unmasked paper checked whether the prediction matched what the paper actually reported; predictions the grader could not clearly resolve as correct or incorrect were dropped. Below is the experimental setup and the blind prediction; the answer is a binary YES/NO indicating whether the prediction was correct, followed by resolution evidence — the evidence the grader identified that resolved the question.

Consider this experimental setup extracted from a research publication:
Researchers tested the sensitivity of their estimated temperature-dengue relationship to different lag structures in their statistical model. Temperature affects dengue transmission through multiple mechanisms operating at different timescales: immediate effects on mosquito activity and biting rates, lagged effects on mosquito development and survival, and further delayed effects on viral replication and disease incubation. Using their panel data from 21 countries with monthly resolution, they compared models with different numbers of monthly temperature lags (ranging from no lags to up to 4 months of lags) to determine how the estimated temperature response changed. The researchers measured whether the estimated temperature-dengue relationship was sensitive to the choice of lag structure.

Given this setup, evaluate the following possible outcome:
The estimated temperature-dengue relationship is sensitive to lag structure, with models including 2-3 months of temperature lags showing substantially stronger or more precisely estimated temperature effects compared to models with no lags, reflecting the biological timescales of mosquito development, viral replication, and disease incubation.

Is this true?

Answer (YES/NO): NO